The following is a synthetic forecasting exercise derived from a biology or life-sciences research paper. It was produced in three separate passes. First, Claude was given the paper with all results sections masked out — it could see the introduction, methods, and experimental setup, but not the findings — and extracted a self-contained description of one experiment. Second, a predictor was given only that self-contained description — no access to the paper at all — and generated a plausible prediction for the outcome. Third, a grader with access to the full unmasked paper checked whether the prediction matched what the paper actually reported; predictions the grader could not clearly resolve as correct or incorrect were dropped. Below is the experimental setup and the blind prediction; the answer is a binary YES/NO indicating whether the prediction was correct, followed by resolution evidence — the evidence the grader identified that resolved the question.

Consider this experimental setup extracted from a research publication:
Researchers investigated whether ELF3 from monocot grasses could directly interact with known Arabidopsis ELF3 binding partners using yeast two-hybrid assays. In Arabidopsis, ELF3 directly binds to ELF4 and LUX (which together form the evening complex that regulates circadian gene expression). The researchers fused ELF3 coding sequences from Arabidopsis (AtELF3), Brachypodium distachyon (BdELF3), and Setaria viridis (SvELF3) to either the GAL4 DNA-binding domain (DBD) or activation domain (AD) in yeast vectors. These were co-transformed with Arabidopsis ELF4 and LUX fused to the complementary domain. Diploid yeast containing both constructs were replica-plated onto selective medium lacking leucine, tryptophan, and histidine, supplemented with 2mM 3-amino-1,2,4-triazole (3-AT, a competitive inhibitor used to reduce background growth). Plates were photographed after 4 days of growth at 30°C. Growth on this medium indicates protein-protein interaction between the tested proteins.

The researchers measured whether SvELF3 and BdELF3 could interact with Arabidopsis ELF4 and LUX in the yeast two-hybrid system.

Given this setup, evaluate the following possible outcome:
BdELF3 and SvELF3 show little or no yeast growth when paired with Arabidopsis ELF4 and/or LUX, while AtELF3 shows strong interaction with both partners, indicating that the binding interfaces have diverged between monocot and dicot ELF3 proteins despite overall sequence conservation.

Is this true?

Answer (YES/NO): NO